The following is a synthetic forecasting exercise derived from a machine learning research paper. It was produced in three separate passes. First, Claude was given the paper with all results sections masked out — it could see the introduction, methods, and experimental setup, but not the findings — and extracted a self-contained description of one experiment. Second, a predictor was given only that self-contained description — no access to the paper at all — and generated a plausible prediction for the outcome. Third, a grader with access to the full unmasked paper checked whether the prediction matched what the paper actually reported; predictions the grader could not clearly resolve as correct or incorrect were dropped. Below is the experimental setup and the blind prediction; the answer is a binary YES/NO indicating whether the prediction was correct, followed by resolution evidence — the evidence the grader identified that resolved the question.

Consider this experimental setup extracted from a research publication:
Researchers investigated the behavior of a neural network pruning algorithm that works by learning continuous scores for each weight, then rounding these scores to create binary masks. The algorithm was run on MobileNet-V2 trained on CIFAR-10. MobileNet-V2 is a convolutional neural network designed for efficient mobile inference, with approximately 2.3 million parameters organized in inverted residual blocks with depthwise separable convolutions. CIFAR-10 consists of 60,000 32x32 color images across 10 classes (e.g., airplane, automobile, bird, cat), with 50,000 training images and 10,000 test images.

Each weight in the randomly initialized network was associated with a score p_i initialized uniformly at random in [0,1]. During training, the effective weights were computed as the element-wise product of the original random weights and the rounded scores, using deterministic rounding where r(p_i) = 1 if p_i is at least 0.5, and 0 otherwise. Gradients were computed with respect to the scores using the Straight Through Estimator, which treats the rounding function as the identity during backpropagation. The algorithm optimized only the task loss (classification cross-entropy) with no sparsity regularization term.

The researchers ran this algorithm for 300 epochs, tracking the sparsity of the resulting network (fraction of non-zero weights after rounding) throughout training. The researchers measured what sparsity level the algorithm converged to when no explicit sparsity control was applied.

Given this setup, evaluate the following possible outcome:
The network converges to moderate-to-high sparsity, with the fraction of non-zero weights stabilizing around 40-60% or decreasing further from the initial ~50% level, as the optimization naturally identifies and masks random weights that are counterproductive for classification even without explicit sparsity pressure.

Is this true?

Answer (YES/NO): YES